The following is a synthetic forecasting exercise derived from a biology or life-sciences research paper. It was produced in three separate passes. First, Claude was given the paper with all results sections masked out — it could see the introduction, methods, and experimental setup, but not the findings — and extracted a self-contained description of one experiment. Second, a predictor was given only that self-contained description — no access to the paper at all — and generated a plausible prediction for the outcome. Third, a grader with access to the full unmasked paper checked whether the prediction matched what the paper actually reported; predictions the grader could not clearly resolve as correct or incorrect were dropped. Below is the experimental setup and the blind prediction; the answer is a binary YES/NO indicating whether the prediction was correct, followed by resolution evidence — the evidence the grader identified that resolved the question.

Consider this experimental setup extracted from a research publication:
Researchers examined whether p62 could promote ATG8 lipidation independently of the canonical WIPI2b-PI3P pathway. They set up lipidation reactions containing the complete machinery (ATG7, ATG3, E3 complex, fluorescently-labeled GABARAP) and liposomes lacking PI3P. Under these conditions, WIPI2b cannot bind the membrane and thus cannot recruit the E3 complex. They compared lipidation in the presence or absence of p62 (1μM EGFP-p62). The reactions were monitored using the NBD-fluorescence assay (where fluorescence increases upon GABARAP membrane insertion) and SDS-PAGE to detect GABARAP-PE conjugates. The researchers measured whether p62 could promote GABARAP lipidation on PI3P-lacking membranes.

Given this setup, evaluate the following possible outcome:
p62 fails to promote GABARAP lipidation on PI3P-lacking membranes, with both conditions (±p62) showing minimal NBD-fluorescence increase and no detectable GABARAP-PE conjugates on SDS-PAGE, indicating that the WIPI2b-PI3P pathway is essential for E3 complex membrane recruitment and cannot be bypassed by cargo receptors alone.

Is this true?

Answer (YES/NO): NO